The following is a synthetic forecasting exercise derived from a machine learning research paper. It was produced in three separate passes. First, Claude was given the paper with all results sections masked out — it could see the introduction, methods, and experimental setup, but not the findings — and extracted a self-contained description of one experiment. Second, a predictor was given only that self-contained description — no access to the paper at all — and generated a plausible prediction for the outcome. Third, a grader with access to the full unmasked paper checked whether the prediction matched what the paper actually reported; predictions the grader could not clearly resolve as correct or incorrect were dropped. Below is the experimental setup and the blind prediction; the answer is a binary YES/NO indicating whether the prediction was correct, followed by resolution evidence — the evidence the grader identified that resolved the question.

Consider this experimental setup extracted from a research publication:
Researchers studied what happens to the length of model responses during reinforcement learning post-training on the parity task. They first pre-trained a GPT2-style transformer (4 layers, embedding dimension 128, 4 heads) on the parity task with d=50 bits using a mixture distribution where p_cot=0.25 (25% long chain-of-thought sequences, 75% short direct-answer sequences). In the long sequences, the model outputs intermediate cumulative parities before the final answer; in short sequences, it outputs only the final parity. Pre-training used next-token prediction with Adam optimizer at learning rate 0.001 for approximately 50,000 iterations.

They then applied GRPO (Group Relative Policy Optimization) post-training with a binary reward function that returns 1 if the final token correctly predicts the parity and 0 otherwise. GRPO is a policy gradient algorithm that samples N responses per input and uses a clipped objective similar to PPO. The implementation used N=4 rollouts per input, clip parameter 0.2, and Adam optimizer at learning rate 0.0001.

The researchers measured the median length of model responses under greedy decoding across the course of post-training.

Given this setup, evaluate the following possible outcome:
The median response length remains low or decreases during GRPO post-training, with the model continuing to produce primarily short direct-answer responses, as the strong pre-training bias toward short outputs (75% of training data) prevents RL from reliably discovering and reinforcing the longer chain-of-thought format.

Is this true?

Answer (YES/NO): NO